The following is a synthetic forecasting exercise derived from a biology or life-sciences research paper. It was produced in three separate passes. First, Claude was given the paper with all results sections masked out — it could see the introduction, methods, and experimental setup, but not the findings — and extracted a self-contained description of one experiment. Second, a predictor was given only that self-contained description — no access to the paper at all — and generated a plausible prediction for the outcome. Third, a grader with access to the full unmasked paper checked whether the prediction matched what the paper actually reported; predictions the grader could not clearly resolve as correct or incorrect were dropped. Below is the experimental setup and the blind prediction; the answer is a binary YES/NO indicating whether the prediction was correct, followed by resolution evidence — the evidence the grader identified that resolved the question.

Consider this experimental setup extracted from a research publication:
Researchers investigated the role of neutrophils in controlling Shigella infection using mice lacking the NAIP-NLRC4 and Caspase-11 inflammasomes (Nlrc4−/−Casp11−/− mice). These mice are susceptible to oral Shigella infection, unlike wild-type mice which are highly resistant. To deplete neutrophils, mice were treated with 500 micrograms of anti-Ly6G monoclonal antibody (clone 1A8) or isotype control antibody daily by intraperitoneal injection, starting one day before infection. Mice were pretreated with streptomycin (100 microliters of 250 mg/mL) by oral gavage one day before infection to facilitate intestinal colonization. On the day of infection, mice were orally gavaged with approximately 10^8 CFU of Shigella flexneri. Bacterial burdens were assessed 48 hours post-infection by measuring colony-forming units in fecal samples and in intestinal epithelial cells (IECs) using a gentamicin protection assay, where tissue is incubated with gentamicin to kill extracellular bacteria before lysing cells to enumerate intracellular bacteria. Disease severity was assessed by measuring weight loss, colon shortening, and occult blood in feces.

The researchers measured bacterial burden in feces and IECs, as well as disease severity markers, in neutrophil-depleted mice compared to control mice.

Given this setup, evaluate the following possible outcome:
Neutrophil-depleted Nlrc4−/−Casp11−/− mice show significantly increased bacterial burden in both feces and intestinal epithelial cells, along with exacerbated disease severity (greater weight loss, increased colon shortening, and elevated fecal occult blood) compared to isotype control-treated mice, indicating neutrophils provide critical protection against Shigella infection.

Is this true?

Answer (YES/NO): NO